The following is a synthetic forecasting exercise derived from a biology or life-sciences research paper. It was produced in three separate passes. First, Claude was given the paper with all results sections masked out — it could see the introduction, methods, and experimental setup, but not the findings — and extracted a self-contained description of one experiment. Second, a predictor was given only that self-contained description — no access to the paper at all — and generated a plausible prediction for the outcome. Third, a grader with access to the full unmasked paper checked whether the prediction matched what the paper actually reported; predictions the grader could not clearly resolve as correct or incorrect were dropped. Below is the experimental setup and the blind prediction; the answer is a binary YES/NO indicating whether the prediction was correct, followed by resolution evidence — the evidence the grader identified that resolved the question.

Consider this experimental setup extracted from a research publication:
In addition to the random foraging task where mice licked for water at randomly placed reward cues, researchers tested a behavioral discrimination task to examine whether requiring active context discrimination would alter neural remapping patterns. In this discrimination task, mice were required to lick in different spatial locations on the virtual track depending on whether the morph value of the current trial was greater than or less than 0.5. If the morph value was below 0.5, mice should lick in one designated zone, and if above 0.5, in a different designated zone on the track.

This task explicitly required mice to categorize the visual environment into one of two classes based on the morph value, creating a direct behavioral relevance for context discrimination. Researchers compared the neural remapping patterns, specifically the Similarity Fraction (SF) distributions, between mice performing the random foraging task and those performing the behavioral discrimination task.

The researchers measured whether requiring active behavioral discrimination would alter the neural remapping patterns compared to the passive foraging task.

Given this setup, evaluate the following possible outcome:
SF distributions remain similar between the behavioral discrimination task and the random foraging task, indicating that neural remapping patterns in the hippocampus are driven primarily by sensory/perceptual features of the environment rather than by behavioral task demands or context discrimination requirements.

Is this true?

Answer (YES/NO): YES